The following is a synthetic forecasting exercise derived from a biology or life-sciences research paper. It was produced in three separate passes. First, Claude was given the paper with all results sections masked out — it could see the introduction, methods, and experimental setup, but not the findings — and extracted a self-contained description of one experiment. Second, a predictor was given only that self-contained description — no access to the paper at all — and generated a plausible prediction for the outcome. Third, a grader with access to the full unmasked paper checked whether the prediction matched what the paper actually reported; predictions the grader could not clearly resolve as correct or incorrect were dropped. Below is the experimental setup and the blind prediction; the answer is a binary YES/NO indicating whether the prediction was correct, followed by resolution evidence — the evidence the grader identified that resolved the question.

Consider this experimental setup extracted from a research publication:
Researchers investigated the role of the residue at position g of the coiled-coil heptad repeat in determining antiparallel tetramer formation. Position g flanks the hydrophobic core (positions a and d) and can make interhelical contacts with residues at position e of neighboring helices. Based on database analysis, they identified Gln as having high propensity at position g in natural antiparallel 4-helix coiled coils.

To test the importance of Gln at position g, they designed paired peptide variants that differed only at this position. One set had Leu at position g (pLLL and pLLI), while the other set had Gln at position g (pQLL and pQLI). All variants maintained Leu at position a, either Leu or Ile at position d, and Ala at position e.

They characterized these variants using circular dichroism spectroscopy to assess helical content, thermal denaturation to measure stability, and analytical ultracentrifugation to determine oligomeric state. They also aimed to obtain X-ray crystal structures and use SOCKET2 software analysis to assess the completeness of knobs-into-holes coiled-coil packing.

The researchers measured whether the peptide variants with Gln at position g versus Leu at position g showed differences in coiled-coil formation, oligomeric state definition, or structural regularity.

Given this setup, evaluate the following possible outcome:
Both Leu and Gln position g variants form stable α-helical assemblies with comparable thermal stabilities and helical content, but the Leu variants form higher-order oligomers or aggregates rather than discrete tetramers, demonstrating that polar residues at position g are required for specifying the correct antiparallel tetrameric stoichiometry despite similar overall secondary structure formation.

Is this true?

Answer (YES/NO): YES